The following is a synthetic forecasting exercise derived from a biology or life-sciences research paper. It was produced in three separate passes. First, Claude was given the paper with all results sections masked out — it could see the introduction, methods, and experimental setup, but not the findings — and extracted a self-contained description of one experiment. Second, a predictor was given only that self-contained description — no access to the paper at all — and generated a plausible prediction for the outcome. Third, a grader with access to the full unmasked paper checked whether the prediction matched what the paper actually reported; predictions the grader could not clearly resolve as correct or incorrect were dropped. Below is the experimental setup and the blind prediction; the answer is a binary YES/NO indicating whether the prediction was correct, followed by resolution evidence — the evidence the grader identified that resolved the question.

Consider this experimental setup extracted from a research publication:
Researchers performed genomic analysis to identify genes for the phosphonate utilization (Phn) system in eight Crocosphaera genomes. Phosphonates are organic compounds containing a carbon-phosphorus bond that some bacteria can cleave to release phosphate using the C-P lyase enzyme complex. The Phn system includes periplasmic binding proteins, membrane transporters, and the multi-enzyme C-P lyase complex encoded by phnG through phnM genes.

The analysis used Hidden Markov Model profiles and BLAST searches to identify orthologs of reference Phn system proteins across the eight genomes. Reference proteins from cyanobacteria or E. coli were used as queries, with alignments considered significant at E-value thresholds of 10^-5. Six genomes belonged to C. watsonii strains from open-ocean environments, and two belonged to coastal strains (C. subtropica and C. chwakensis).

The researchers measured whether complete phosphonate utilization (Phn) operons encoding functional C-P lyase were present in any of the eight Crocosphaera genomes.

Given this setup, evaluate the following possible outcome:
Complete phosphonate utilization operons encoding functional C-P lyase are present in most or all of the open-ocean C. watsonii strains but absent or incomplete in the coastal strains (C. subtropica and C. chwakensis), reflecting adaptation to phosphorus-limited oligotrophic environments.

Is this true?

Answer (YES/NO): NO